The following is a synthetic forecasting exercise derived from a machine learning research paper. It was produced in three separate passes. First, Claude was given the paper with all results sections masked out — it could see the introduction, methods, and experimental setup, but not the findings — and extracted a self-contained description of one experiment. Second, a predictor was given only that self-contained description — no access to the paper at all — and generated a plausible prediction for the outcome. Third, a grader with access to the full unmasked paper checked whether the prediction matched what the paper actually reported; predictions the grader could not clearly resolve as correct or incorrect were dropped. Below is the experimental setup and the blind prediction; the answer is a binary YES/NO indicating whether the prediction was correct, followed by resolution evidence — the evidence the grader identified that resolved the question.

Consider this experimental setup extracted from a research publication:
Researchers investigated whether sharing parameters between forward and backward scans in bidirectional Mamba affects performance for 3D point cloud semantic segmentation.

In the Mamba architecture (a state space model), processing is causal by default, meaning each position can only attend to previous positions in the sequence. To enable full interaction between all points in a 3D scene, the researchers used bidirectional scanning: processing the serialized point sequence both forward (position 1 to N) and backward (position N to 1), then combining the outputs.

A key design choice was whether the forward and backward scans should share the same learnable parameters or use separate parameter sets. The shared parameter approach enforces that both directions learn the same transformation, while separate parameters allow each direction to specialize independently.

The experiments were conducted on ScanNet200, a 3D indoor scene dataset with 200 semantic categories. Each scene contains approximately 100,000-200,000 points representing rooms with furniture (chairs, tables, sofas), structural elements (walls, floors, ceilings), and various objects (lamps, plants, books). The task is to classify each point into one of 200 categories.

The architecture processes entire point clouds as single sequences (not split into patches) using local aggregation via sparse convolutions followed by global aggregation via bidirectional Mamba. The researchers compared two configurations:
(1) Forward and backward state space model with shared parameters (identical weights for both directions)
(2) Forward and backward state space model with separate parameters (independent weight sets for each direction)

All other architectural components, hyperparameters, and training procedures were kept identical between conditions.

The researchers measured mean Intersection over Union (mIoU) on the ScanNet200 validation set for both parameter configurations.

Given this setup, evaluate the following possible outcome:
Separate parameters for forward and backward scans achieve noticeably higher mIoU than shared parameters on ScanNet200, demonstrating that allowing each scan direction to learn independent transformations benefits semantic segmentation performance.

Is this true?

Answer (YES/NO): NO